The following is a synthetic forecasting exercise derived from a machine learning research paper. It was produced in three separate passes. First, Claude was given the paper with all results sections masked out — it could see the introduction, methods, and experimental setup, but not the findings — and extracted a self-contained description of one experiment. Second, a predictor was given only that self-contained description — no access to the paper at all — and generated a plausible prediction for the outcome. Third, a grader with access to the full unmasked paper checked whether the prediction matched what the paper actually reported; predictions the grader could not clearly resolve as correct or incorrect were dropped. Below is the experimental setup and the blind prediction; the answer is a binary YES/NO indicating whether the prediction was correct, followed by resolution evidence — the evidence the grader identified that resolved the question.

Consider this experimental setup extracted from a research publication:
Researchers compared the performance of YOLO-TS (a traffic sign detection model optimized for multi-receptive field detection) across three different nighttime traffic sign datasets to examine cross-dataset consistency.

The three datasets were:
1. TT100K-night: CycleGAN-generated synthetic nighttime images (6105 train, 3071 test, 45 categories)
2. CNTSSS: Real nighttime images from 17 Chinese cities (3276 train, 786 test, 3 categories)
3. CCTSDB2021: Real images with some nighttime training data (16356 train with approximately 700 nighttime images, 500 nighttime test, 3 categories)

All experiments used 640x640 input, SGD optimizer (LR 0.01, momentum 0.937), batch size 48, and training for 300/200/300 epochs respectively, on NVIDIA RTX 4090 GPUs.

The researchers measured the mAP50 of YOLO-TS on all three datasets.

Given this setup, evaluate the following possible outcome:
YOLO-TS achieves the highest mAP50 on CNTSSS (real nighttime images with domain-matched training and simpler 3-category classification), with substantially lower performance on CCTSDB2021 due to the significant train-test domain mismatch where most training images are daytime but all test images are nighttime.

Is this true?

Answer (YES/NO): NO